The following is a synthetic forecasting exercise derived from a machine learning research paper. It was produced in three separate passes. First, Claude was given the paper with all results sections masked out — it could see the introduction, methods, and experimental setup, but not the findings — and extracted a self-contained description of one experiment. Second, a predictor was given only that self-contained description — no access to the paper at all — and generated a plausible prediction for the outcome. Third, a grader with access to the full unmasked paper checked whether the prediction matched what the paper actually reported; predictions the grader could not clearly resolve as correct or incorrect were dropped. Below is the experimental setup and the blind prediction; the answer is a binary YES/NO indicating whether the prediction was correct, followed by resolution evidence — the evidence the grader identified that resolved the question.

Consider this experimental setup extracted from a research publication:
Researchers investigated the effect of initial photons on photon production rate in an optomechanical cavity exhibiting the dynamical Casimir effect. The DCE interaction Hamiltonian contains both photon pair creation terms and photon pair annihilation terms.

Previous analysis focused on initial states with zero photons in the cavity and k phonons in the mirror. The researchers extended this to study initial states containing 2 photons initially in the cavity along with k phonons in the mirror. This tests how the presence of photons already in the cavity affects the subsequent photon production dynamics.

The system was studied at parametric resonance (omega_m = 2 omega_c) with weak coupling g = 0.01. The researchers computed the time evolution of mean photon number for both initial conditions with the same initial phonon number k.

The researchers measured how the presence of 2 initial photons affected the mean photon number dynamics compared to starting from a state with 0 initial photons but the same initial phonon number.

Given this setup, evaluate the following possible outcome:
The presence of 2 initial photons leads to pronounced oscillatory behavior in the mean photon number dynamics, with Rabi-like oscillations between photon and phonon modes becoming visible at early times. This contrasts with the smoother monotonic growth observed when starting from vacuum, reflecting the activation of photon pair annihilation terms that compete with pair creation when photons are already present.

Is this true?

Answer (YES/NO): NO